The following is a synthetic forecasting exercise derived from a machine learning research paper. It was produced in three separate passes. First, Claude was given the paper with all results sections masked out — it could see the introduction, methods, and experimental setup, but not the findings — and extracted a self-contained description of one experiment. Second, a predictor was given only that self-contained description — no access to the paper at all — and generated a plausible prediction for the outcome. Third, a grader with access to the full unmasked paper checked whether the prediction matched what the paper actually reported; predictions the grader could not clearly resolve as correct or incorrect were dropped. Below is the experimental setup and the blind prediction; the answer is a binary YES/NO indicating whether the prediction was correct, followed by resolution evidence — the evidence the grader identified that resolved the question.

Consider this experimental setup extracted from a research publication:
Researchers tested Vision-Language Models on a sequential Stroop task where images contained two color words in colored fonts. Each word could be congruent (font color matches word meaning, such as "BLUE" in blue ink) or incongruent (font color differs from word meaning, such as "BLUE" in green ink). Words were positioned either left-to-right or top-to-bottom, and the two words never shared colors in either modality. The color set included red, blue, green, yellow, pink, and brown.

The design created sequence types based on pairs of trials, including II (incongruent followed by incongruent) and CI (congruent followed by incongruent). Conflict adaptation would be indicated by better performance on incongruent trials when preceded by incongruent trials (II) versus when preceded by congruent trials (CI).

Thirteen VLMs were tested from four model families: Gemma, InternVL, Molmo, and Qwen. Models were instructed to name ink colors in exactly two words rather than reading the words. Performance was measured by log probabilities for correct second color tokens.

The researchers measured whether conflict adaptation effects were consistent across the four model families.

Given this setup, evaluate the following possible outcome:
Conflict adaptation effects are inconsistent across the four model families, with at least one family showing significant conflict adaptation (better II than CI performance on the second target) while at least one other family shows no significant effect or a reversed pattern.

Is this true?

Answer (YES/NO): NO